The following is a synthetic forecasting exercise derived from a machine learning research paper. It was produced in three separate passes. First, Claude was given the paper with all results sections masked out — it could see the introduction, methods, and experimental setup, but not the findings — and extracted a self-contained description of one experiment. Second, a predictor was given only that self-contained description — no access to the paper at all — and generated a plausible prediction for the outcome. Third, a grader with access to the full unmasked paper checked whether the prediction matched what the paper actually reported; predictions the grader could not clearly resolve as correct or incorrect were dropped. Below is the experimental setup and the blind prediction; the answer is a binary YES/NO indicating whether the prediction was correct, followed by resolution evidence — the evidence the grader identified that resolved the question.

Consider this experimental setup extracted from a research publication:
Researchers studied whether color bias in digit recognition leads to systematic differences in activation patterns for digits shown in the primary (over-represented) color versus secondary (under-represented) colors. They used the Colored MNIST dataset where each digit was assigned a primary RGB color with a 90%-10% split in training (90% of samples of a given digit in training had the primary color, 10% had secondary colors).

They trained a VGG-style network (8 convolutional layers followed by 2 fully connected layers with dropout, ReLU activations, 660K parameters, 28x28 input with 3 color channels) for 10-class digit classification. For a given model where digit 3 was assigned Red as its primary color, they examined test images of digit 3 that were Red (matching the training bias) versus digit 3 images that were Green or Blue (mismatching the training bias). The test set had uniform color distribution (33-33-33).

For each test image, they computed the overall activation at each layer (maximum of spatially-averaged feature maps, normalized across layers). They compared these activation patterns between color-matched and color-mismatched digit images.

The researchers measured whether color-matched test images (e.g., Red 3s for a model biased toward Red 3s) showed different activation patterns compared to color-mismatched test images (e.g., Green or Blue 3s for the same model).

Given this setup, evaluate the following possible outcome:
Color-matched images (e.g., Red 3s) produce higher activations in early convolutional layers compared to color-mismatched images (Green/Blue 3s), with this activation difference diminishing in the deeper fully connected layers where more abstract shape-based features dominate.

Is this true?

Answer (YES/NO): NO